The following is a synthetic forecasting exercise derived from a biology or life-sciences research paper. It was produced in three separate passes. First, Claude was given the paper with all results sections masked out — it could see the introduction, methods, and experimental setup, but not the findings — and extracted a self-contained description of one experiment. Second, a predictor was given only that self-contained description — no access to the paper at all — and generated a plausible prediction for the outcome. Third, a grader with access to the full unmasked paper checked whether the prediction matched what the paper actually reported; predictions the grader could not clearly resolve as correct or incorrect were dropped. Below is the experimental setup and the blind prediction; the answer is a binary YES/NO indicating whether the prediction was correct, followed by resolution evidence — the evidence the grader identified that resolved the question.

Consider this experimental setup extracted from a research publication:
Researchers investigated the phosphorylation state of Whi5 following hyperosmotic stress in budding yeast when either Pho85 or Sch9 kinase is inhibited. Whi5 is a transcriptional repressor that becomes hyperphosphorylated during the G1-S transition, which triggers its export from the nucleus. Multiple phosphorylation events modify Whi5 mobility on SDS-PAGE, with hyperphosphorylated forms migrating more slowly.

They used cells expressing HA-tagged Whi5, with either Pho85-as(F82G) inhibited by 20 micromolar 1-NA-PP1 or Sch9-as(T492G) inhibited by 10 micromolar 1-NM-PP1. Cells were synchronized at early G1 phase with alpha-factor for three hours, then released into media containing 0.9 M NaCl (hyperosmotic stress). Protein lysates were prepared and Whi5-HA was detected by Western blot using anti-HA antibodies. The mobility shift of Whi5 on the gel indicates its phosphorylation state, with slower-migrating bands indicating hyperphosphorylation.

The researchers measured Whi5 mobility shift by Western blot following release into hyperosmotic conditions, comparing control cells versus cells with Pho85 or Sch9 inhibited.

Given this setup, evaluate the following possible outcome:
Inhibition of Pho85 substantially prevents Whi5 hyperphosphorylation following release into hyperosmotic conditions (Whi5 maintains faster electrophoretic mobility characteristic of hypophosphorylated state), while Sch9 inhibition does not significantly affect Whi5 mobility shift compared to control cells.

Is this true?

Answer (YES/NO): NO